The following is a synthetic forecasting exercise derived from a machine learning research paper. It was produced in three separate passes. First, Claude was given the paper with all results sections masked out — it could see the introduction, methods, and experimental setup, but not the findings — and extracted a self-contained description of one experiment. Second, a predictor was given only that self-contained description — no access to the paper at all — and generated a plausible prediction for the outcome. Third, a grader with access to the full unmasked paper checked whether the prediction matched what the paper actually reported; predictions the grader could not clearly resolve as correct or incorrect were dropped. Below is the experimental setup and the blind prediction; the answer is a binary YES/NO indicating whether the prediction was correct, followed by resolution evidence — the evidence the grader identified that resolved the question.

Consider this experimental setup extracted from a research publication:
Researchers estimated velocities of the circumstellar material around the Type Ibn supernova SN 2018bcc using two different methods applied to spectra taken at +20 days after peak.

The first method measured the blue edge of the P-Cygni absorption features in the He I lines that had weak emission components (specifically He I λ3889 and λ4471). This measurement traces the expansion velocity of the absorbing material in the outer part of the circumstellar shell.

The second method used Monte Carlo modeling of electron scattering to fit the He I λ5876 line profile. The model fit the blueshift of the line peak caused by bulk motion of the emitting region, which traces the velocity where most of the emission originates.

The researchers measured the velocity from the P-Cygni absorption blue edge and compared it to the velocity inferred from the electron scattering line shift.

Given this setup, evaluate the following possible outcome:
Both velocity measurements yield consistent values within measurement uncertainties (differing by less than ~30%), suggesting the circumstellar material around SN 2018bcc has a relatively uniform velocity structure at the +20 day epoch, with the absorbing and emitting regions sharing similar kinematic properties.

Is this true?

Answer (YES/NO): NO